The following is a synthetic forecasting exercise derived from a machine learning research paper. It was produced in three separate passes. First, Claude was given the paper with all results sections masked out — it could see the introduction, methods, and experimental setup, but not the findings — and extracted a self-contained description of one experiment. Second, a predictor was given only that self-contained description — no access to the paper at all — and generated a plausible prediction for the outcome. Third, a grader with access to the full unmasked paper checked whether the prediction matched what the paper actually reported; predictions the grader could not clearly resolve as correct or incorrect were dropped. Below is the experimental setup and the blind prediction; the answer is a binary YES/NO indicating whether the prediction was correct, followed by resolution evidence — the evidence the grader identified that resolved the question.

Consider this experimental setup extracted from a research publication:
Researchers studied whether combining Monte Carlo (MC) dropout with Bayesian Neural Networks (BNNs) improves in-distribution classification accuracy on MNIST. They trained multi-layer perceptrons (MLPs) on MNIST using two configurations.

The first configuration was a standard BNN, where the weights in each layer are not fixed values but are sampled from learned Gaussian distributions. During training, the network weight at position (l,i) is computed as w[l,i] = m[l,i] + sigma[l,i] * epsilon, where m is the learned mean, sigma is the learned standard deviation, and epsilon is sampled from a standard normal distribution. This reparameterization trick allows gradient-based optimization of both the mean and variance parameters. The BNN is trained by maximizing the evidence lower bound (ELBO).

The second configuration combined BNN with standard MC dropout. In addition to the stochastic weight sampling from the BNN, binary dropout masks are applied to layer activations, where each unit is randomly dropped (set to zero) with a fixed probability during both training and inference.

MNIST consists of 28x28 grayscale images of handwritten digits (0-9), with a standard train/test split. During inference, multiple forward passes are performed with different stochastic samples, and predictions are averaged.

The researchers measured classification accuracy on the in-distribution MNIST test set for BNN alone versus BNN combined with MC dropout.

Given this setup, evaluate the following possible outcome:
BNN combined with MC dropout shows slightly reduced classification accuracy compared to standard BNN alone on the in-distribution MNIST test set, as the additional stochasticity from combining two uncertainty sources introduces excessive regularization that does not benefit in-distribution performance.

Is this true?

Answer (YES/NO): NO